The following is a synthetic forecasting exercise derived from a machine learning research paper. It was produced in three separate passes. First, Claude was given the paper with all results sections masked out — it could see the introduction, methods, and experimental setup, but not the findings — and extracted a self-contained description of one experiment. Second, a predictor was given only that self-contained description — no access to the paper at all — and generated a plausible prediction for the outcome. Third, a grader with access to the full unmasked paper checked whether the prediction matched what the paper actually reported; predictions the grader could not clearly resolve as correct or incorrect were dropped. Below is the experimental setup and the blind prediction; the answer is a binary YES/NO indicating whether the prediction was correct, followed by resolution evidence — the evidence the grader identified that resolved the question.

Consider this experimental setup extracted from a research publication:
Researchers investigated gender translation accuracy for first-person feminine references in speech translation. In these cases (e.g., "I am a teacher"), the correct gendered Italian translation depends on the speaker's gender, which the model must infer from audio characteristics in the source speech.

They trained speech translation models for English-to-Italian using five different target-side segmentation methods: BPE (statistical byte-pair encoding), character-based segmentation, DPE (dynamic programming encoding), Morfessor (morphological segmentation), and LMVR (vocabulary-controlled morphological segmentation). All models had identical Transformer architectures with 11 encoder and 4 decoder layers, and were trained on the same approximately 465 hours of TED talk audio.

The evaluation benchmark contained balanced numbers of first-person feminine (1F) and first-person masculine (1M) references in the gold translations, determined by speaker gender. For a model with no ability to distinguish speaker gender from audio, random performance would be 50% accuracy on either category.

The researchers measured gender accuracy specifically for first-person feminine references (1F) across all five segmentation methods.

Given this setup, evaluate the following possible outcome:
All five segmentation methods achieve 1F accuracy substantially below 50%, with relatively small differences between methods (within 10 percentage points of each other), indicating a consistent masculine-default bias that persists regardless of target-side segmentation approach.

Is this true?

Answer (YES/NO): NO